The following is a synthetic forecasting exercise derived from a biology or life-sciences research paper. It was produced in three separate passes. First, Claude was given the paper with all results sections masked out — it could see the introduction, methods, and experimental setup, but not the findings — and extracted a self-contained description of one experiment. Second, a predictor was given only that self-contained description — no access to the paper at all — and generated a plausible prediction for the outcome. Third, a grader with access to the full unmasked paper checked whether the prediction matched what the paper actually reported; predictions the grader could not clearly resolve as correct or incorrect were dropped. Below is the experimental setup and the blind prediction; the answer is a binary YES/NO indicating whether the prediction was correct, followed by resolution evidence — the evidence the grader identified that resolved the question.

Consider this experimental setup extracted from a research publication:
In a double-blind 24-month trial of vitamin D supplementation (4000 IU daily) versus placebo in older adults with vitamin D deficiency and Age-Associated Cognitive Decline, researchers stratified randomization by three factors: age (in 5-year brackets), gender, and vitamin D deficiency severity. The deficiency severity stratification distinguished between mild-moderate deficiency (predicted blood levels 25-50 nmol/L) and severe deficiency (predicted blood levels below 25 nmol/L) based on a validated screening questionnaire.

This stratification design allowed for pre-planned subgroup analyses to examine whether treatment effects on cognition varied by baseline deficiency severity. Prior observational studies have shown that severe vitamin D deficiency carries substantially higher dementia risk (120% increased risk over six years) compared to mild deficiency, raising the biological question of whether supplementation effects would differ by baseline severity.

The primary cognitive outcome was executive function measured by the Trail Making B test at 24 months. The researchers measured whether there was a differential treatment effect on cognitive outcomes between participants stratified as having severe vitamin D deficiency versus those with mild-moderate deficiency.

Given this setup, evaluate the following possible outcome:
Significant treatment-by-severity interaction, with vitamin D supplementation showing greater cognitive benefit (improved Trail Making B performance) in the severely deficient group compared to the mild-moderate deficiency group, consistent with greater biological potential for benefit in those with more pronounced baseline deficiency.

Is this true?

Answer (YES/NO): NO